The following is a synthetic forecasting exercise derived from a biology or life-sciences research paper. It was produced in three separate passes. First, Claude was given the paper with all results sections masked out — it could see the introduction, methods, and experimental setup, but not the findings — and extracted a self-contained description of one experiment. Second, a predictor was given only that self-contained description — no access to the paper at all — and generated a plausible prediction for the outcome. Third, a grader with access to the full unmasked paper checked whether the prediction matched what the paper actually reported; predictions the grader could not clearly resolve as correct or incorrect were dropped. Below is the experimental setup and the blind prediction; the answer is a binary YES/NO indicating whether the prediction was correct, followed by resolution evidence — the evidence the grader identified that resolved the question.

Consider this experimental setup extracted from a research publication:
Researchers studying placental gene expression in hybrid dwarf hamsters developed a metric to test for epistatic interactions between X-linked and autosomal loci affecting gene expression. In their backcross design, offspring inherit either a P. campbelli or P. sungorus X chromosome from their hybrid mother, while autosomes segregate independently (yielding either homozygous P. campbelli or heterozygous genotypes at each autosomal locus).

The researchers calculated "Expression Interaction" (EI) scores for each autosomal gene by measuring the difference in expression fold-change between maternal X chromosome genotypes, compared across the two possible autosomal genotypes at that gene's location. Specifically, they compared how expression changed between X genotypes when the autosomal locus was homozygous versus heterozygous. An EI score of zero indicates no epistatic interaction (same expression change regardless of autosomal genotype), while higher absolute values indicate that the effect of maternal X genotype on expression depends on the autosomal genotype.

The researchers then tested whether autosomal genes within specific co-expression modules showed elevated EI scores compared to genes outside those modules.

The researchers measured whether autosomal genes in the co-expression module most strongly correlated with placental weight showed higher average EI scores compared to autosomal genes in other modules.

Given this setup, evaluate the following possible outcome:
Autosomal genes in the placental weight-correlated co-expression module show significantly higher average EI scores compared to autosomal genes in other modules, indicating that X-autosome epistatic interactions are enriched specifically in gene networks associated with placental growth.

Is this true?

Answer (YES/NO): NO